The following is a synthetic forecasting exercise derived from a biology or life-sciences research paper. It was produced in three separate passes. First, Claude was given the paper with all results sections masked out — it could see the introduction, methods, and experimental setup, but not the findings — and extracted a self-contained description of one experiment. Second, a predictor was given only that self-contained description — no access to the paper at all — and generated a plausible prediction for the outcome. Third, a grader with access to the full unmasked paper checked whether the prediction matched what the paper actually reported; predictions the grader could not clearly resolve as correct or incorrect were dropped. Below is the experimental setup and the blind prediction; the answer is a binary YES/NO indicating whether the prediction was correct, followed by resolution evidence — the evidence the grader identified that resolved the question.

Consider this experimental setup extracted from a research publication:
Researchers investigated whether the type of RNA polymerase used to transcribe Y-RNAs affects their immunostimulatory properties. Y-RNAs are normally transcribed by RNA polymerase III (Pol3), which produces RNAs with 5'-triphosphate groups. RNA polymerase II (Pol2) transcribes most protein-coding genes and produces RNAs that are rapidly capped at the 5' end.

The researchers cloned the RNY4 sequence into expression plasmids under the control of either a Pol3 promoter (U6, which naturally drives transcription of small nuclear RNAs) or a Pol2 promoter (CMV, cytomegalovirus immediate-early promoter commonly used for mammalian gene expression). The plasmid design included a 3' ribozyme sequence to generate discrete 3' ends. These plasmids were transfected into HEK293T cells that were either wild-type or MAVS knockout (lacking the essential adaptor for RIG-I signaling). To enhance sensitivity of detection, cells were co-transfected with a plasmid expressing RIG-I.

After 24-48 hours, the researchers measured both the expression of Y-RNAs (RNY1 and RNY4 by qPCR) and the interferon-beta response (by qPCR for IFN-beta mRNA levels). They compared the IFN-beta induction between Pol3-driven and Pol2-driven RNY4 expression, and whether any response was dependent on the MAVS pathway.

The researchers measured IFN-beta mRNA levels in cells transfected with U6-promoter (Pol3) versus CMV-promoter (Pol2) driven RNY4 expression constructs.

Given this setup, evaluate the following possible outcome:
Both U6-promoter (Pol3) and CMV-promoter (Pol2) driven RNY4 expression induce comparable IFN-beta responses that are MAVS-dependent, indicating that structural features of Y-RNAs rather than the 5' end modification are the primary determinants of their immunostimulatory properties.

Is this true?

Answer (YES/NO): NO